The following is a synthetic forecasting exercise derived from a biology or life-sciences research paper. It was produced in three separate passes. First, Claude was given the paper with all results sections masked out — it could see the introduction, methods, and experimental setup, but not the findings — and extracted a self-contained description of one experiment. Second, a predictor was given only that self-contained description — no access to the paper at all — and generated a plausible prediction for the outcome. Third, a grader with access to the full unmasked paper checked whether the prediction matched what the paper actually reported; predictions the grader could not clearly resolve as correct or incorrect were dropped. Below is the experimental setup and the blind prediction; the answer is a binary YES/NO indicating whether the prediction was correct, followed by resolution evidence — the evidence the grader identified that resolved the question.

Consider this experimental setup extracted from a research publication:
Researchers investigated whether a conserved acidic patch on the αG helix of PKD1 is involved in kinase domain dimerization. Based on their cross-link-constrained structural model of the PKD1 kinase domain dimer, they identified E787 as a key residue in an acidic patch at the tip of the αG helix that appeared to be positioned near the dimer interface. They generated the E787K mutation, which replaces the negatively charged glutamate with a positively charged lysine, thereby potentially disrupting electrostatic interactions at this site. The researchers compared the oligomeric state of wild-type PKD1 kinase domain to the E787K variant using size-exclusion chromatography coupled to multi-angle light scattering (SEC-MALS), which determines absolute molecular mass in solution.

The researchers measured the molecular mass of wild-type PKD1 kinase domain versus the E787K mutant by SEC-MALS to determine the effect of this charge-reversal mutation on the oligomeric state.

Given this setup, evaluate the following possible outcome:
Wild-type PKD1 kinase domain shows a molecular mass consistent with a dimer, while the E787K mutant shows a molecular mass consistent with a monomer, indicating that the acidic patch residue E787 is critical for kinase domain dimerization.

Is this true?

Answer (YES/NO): YES